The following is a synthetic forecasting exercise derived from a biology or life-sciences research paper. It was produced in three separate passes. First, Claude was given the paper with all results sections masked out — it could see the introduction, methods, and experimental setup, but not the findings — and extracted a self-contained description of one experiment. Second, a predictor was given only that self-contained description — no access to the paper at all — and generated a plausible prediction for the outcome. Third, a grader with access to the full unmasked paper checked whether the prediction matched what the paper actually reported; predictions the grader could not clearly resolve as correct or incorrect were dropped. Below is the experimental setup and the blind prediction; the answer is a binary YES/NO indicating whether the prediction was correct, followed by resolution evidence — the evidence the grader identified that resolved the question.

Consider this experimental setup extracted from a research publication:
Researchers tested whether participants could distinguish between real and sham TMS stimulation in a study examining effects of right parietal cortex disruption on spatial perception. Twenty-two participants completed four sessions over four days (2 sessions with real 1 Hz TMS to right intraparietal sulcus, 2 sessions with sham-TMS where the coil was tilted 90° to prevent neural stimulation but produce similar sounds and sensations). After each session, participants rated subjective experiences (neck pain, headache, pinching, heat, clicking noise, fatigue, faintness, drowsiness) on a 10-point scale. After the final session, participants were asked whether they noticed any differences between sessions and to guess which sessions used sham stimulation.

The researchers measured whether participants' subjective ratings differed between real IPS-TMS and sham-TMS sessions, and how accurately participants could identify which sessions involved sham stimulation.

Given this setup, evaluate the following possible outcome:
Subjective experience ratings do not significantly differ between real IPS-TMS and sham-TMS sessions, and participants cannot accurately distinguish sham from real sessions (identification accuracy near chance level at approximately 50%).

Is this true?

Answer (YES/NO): NO